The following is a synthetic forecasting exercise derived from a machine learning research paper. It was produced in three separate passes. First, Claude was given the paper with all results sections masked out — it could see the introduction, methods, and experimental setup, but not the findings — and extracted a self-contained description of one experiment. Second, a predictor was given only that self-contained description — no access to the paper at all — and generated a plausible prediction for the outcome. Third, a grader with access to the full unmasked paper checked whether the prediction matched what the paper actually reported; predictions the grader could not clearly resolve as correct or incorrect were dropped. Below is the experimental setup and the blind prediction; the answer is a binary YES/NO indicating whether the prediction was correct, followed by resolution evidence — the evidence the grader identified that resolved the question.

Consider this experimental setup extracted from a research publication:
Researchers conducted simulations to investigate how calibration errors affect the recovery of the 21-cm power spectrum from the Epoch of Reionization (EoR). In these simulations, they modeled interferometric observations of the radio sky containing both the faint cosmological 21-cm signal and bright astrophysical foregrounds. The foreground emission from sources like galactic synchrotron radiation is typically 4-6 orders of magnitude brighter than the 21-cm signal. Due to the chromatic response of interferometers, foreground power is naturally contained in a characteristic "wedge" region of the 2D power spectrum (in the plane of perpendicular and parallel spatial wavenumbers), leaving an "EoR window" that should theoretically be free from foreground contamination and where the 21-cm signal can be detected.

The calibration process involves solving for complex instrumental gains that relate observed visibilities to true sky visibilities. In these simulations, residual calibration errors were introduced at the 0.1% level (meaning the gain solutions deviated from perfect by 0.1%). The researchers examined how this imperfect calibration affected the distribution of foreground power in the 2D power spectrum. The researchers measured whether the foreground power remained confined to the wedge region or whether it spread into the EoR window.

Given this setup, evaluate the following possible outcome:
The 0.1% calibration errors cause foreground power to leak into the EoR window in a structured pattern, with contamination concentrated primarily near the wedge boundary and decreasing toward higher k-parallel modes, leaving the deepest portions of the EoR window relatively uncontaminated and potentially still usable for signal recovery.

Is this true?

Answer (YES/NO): NO